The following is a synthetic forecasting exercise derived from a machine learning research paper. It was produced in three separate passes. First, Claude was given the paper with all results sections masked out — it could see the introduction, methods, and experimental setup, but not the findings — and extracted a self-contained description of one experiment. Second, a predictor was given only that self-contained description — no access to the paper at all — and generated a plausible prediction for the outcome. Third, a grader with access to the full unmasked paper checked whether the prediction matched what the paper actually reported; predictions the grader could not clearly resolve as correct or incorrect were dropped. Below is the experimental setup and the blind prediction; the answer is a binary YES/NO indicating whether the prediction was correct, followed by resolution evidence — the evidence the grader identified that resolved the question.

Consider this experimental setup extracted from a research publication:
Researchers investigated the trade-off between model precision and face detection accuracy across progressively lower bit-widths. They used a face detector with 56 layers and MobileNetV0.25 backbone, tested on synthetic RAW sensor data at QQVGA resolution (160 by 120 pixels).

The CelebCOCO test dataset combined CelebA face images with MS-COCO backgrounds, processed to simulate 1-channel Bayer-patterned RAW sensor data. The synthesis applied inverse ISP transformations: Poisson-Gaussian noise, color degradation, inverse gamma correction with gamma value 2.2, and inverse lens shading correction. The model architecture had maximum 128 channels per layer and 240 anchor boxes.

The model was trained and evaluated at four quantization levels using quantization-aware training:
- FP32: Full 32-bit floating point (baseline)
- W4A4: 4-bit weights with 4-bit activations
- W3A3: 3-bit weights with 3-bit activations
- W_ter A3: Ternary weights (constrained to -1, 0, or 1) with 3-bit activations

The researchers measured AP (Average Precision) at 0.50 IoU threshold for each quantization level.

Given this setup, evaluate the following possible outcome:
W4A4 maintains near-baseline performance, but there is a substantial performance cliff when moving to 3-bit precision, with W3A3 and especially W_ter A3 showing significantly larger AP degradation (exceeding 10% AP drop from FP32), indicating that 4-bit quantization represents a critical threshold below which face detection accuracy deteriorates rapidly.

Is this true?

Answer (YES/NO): NO